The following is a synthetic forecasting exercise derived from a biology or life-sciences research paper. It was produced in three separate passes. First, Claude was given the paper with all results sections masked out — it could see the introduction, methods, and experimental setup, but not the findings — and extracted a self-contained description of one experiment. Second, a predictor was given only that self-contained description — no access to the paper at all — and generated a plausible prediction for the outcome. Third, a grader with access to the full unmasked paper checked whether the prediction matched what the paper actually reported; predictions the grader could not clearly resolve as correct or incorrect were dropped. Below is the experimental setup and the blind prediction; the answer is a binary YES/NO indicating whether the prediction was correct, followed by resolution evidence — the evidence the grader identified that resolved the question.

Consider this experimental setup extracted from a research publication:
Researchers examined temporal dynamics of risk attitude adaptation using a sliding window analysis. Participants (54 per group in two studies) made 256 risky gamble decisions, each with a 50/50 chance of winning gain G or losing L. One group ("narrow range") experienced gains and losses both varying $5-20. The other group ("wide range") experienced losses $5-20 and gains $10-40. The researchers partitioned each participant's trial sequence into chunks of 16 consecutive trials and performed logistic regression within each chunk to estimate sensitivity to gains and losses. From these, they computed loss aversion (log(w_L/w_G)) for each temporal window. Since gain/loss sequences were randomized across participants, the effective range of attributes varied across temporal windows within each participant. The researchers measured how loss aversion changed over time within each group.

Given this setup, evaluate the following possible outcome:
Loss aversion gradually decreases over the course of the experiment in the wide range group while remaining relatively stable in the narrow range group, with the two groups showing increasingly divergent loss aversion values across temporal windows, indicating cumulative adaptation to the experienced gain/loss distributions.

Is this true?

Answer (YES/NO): NO